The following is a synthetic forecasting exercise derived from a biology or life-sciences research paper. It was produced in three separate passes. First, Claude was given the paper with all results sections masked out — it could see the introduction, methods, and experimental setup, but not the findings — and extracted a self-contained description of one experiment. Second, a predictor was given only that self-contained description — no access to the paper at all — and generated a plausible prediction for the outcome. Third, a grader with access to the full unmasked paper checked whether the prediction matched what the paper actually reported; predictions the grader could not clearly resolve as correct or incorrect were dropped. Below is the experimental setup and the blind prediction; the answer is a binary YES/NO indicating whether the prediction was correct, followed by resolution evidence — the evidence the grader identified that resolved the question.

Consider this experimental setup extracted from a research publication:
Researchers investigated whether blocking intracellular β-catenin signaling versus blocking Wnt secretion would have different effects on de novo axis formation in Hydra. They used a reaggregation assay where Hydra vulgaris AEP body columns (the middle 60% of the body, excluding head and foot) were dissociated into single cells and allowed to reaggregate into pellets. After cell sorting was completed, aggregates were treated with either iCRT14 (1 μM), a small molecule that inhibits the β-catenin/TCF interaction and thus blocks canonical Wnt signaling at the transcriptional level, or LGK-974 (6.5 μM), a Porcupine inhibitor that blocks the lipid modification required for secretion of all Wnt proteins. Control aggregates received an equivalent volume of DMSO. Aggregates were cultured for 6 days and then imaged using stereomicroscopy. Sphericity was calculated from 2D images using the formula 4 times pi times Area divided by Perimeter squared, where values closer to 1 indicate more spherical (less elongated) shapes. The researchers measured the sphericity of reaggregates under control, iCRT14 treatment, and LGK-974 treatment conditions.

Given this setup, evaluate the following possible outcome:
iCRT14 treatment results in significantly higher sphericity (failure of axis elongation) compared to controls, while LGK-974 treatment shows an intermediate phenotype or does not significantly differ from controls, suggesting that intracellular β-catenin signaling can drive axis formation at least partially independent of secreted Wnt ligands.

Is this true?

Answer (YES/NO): NO